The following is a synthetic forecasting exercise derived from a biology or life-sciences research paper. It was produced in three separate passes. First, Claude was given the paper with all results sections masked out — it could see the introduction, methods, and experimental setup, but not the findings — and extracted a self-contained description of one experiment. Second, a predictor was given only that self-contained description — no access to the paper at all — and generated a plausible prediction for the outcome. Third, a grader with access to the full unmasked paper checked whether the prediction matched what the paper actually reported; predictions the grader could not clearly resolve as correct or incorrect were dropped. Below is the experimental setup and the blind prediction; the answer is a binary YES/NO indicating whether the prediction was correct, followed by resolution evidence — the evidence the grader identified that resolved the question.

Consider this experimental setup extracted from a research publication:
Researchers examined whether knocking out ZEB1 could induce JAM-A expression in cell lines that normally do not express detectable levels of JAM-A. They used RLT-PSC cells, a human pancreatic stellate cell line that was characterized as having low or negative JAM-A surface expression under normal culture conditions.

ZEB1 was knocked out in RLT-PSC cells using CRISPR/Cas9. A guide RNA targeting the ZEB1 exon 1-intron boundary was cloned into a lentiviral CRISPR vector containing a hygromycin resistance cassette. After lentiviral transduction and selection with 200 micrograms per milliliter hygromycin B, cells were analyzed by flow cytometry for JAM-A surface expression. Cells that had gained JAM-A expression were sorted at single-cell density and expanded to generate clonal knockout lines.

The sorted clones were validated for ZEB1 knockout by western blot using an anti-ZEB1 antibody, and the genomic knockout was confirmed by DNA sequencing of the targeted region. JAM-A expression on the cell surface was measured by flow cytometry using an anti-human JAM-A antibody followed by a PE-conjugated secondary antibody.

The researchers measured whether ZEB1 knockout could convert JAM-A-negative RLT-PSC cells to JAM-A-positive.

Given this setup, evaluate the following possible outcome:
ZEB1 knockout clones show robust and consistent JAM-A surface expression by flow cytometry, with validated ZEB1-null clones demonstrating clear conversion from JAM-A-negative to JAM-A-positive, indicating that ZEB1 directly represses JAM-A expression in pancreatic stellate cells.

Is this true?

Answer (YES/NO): NO